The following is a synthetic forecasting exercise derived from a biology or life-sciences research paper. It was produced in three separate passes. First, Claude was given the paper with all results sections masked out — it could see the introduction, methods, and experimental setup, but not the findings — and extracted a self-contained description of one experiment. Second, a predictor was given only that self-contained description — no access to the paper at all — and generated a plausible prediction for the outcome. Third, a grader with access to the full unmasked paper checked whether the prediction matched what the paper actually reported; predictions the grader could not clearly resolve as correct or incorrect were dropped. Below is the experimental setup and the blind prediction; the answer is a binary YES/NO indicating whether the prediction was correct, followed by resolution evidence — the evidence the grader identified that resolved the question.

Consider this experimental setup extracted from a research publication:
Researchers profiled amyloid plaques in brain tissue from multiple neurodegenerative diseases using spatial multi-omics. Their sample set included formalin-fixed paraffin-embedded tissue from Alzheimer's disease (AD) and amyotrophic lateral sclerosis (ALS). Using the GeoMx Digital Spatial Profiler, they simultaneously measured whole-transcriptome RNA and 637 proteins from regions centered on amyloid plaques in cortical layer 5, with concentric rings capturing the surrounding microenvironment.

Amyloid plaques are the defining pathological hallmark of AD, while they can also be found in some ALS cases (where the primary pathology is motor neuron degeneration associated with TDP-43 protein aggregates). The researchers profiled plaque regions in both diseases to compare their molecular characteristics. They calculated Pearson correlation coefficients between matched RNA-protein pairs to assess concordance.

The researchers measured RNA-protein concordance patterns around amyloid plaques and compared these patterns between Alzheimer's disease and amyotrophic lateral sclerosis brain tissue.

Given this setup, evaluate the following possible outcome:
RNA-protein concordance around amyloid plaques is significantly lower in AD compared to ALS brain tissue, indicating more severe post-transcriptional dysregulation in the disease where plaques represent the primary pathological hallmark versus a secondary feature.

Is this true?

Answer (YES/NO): NO